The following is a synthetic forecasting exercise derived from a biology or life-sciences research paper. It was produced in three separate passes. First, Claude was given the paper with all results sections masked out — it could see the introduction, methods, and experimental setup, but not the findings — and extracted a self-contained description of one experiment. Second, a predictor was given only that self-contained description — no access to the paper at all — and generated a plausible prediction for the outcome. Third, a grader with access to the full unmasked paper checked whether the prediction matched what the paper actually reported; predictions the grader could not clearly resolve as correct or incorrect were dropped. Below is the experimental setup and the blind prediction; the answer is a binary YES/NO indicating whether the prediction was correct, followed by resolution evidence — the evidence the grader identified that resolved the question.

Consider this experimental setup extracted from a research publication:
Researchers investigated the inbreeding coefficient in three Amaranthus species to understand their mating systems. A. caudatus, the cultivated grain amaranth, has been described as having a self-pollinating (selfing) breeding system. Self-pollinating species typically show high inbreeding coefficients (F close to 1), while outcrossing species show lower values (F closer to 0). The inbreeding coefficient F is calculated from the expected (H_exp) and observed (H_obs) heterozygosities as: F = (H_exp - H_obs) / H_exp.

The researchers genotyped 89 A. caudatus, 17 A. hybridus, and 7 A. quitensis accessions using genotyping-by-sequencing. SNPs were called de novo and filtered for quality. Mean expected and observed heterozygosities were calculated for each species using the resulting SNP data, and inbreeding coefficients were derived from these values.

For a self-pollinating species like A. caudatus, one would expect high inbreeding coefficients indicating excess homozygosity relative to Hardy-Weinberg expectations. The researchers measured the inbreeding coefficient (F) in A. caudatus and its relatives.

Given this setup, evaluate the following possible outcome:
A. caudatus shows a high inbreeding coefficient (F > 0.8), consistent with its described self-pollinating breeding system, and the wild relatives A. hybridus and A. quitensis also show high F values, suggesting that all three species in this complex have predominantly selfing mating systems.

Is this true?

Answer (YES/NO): NO